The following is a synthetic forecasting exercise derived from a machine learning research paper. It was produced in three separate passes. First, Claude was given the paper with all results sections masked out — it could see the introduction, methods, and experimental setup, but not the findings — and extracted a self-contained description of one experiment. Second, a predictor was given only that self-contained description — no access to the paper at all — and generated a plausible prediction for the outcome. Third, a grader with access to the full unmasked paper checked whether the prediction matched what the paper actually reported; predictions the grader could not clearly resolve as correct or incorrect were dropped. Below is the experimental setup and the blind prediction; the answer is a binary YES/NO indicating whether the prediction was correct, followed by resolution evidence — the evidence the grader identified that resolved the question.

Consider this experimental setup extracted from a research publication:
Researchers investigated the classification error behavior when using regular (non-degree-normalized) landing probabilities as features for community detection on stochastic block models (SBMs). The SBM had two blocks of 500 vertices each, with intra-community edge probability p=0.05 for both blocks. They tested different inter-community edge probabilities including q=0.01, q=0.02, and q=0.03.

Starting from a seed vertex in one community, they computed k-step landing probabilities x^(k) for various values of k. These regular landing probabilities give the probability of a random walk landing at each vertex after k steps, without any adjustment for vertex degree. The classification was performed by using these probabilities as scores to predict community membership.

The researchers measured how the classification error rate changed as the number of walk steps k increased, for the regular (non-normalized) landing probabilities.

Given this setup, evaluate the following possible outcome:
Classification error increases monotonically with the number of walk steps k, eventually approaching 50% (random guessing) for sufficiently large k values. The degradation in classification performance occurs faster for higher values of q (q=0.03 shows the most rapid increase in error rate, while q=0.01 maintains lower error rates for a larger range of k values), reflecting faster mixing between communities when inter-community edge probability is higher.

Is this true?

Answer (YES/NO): NO